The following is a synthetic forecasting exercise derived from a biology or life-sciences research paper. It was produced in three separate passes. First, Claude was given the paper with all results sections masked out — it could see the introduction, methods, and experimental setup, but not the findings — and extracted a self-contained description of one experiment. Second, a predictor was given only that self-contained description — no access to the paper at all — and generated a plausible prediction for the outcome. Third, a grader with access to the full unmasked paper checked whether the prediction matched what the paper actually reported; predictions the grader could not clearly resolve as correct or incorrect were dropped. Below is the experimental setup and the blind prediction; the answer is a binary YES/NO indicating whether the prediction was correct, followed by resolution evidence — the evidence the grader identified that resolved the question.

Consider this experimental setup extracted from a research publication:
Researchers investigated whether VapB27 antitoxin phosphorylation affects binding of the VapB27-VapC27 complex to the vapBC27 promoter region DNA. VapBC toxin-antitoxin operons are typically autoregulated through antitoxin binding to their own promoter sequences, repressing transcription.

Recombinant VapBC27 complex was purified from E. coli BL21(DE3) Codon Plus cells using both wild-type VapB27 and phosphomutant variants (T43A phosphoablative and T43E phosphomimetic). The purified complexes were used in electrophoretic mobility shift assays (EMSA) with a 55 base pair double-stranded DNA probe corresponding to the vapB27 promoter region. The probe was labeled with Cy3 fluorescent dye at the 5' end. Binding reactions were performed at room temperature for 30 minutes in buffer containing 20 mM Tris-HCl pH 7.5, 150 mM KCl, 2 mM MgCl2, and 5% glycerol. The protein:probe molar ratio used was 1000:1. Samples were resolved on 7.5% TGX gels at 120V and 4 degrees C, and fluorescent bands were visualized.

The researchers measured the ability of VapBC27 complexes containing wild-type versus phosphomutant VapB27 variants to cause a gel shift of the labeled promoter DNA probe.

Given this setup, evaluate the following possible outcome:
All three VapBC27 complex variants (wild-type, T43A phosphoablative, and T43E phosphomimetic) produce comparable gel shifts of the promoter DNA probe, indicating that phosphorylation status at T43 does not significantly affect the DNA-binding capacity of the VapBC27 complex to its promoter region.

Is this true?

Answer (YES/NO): NO